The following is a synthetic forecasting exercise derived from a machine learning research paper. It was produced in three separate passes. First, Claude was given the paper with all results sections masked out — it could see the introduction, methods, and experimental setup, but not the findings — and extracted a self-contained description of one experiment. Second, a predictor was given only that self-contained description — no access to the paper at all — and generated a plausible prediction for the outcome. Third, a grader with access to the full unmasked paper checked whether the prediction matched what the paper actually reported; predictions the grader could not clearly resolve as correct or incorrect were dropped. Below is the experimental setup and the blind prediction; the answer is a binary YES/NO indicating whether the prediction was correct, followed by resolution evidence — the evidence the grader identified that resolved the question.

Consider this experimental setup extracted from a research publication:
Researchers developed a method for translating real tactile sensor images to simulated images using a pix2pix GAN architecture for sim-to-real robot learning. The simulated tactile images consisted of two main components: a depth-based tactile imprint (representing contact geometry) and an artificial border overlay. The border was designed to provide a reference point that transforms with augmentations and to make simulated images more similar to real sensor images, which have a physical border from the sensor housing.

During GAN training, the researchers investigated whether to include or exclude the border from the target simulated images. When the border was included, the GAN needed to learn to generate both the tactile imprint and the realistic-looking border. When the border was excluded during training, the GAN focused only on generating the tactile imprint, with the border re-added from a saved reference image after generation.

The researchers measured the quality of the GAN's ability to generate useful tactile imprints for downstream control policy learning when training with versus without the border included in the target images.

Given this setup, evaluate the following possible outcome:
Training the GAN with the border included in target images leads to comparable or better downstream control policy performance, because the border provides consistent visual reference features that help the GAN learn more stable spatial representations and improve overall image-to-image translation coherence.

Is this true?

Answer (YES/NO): NO